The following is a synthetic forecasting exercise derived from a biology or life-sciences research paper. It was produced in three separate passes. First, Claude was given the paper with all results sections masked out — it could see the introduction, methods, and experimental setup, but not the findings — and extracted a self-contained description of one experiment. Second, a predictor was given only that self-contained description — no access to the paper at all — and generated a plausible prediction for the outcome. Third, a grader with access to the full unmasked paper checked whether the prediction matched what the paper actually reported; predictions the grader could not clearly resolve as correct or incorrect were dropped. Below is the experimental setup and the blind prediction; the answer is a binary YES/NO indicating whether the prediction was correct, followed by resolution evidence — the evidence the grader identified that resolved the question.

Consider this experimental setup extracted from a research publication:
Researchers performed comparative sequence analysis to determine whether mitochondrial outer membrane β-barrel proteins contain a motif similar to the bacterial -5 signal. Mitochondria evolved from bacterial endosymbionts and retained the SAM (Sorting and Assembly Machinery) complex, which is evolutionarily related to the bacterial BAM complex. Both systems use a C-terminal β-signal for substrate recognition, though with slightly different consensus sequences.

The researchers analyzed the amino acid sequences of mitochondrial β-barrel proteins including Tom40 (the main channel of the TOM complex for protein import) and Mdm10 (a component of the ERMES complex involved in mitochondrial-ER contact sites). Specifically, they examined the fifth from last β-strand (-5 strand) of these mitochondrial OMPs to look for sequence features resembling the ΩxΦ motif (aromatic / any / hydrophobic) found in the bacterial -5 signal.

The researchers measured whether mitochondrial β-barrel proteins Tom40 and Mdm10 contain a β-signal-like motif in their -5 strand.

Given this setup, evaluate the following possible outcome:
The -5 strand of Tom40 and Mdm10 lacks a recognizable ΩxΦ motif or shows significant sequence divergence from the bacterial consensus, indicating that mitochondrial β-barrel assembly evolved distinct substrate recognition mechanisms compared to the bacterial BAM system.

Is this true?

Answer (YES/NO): NO